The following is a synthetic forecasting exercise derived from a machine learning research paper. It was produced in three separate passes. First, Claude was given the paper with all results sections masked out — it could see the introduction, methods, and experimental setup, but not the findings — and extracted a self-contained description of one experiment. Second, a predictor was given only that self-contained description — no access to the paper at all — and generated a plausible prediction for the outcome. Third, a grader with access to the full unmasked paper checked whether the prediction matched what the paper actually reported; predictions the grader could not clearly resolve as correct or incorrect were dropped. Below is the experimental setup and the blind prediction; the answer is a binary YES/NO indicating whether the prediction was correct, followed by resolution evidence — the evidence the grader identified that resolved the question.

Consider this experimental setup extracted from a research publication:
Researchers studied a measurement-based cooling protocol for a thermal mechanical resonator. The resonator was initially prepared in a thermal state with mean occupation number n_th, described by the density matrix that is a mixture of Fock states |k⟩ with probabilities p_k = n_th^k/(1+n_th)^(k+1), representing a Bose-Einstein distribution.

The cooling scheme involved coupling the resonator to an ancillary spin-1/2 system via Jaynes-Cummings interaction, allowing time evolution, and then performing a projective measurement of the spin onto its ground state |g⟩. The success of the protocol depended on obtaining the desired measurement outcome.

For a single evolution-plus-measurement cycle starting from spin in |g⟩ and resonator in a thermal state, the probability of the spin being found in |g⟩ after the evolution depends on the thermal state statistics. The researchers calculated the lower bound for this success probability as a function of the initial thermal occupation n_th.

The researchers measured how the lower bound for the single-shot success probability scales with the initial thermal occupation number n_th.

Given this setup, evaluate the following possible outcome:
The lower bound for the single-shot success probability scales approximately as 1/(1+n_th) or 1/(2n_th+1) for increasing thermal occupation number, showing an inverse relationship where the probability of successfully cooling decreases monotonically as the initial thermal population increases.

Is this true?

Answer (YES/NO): YES